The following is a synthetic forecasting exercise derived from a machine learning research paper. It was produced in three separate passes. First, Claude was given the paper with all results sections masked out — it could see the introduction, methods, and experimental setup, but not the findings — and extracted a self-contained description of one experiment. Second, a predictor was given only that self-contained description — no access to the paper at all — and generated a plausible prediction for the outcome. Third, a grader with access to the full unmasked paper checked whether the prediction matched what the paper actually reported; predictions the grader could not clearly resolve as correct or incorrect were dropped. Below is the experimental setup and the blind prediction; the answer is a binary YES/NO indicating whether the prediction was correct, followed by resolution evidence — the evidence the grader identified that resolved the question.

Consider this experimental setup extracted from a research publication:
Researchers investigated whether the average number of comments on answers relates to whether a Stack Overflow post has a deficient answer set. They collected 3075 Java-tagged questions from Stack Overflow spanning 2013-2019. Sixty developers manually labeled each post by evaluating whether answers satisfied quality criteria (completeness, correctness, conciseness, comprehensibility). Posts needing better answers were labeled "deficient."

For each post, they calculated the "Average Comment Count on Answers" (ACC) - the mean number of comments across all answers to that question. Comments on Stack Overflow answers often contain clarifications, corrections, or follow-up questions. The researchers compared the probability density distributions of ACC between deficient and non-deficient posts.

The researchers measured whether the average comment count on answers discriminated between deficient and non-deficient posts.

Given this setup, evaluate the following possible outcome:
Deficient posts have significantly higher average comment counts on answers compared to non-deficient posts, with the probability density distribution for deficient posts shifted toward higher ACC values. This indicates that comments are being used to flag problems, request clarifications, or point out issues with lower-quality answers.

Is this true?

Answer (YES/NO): NO